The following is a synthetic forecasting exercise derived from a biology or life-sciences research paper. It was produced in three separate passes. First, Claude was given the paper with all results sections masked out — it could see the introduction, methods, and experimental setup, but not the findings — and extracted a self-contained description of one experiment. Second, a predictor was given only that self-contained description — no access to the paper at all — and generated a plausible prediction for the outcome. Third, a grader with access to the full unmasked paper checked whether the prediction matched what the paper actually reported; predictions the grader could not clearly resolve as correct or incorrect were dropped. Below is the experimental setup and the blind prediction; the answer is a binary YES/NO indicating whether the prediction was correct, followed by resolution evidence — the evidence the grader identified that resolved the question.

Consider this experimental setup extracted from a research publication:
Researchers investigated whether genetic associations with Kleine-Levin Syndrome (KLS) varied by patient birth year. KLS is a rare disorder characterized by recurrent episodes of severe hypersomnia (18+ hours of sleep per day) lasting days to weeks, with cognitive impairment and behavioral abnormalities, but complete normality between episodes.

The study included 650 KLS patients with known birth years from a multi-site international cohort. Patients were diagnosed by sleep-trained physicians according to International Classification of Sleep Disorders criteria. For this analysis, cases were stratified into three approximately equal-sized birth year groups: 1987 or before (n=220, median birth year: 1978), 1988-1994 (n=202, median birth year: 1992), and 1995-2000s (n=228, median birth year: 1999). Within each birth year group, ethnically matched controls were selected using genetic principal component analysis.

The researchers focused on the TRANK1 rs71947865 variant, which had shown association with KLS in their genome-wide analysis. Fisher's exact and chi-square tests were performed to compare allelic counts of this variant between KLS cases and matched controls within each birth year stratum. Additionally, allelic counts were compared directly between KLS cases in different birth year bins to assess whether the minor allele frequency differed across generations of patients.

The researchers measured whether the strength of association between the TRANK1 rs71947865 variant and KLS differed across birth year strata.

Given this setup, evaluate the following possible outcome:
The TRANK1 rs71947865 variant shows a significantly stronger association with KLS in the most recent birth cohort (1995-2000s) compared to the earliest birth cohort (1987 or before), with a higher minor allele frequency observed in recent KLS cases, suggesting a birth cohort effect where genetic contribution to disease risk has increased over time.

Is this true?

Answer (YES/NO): NO